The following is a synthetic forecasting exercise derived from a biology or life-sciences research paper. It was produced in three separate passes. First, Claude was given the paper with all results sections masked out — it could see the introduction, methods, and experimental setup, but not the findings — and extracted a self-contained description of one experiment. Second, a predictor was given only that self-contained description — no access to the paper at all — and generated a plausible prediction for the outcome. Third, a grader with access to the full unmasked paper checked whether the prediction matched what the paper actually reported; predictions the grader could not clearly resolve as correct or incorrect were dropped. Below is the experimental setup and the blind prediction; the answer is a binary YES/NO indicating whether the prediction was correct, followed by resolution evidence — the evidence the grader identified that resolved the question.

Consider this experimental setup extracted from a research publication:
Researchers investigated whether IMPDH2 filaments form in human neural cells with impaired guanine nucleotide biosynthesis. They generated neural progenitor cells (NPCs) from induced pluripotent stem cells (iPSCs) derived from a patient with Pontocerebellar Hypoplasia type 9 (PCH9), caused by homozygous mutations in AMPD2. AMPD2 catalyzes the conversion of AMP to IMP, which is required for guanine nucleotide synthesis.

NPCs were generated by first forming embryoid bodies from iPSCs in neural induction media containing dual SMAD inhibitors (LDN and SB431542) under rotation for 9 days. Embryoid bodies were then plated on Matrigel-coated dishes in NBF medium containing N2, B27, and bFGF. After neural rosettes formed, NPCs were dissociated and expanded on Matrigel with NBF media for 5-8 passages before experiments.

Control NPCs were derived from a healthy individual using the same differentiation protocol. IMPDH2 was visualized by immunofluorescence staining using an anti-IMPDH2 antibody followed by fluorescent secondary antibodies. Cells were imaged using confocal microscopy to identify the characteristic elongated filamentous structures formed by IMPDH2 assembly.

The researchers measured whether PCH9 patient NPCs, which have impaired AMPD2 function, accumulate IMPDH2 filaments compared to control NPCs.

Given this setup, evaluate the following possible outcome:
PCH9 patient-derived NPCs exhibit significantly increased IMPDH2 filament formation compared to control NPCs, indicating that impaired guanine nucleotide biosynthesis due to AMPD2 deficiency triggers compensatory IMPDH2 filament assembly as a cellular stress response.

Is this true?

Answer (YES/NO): YES